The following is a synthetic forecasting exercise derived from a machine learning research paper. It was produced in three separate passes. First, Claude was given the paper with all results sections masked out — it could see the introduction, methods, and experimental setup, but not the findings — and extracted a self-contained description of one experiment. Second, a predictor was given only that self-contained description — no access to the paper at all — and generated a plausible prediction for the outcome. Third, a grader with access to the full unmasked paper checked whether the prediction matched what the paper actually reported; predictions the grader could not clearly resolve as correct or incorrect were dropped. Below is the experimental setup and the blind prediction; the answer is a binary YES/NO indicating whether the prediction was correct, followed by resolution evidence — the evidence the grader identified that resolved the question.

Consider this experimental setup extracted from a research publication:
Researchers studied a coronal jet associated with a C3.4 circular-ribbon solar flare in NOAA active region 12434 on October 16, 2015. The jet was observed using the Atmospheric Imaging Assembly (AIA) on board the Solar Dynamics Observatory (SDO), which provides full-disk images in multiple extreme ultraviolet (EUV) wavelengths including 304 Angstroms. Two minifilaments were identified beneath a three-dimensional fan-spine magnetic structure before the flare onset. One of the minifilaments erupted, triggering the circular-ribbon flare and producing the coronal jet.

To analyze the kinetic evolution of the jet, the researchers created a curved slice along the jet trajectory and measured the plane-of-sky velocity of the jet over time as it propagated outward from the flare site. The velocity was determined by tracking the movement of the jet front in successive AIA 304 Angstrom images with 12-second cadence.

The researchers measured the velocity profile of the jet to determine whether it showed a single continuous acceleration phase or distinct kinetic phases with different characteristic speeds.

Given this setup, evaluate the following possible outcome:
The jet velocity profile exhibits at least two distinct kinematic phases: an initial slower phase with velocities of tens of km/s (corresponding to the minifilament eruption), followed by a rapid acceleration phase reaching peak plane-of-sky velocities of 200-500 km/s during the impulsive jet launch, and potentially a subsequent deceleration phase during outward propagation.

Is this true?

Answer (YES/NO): NO